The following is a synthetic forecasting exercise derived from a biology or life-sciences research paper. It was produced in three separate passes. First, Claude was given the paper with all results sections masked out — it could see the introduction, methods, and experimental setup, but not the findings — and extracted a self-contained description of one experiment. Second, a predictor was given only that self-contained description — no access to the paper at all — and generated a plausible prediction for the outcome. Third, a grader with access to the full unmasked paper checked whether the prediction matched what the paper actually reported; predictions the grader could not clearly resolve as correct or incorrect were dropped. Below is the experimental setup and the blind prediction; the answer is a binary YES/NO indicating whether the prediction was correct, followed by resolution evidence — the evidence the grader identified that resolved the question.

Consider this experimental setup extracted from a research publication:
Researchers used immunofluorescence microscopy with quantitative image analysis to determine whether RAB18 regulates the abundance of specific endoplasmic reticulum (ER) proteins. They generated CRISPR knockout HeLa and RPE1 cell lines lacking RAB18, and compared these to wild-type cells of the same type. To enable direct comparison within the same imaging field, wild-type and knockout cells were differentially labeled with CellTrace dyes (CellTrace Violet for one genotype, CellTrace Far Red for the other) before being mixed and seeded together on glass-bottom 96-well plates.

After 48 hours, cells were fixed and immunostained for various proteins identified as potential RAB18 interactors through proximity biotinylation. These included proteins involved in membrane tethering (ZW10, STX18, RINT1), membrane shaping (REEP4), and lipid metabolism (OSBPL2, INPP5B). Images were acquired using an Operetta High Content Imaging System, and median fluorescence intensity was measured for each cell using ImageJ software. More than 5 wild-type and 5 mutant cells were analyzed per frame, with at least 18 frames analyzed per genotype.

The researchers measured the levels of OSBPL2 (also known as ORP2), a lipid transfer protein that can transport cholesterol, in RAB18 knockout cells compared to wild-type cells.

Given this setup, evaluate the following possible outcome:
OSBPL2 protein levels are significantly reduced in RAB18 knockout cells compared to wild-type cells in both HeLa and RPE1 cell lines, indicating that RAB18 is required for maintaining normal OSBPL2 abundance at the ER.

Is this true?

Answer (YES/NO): NO